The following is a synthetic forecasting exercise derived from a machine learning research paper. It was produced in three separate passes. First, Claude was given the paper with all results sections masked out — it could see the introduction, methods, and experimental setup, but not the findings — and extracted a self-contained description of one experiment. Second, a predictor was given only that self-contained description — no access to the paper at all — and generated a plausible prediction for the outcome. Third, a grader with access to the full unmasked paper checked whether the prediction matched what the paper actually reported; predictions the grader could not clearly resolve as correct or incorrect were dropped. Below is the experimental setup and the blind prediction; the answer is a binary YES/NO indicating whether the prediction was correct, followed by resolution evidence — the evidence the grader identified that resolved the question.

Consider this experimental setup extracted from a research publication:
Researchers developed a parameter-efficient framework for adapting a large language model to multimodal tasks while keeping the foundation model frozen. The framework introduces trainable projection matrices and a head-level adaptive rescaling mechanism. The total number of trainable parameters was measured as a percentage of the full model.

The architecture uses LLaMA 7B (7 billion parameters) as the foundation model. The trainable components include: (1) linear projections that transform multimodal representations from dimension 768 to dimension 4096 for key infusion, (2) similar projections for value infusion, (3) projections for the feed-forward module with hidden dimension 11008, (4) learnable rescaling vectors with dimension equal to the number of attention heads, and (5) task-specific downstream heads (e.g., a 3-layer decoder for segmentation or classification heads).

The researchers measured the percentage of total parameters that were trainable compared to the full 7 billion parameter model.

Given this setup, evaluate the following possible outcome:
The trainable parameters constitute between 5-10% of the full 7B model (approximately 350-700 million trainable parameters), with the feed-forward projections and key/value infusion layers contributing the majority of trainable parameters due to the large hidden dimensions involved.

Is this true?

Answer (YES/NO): NO